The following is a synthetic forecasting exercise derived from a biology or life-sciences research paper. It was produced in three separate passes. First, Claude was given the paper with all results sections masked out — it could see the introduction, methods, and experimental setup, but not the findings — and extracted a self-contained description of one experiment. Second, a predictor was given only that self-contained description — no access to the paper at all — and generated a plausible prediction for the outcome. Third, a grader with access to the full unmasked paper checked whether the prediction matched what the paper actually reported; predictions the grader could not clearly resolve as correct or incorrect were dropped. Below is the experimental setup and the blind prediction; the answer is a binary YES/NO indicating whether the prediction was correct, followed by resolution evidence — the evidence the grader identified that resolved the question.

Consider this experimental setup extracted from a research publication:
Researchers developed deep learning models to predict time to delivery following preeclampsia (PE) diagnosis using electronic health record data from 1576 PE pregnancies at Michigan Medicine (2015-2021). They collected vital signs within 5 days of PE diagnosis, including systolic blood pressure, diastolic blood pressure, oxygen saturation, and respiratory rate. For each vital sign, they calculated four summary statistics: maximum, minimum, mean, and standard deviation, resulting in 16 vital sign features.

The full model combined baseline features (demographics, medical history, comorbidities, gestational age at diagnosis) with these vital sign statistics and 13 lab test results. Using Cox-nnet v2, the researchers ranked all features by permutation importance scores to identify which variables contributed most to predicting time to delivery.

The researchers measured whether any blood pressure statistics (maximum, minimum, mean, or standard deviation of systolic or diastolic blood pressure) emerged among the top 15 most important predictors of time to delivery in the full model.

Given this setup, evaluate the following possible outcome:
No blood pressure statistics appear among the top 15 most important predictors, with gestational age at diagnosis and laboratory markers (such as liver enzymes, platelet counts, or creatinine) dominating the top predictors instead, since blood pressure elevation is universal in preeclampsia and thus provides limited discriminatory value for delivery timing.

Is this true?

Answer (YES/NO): NO